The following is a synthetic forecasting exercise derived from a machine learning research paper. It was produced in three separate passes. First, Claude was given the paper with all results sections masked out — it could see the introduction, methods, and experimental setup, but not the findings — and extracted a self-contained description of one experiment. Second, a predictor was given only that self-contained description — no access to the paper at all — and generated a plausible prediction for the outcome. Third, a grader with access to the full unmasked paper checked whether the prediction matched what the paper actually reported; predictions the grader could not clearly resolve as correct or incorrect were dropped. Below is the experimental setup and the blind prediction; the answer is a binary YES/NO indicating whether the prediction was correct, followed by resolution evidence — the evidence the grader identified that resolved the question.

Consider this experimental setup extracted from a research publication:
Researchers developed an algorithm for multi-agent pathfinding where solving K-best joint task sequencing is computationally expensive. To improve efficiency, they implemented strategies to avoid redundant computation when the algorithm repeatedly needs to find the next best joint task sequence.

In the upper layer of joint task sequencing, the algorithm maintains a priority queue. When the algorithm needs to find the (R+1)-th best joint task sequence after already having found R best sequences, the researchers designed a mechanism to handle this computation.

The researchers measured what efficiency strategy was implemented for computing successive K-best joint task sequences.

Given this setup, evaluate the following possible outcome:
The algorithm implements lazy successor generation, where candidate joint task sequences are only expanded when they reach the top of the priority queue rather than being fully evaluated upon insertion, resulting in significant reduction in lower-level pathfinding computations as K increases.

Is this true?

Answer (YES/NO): NO